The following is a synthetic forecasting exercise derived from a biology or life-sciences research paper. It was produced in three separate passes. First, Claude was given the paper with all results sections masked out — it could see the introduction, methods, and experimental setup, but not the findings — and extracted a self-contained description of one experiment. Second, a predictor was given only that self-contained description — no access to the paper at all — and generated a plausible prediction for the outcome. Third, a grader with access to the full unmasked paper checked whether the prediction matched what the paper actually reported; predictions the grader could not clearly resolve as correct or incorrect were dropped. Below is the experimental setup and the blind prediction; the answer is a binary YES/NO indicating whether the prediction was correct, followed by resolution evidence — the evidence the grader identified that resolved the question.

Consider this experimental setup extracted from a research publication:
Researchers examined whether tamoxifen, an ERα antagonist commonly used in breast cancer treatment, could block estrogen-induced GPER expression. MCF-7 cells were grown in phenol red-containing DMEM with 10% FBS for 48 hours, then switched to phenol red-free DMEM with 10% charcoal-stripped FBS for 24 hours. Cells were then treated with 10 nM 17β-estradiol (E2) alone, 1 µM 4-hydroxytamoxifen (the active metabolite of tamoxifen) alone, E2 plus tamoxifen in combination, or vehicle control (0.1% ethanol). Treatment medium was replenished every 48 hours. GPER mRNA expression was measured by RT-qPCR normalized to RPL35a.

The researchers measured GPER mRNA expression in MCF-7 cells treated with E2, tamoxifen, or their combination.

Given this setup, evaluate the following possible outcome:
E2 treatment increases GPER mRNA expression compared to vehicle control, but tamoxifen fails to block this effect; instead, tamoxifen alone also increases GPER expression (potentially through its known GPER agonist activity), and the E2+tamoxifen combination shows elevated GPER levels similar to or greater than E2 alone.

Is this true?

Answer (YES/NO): NO